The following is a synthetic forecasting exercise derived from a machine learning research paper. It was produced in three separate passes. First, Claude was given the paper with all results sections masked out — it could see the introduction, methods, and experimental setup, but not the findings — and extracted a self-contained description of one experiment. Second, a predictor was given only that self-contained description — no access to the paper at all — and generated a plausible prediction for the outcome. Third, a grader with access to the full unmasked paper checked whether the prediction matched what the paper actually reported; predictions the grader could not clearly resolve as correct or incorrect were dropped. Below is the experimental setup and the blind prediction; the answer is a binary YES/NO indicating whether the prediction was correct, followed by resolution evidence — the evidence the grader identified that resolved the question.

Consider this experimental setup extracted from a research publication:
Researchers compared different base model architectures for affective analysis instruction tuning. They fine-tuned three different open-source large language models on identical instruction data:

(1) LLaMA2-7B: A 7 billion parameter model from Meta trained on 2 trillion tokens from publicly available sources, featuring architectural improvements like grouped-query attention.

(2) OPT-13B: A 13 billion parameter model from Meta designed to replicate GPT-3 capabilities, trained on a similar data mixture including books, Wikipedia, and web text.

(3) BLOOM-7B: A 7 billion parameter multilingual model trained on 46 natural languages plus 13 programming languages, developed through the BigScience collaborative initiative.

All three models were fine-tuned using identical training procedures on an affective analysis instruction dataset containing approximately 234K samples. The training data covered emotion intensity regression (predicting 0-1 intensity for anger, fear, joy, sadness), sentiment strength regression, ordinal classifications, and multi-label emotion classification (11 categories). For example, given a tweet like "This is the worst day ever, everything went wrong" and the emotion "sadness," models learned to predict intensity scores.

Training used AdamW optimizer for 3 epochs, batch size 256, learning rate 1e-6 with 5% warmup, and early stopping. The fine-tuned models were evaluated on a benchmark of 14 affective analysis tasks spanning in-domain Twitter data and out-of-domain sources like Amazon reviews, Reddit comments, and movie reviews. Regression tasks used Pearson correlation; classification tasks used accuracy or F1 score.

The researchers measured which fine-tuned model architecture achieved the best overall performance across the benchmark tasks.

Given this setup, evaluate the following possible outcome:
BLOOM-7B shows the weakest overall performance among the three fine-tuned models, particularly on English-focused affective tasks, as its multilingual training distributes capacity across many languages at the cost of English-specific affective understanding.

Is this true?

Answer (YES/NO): NO